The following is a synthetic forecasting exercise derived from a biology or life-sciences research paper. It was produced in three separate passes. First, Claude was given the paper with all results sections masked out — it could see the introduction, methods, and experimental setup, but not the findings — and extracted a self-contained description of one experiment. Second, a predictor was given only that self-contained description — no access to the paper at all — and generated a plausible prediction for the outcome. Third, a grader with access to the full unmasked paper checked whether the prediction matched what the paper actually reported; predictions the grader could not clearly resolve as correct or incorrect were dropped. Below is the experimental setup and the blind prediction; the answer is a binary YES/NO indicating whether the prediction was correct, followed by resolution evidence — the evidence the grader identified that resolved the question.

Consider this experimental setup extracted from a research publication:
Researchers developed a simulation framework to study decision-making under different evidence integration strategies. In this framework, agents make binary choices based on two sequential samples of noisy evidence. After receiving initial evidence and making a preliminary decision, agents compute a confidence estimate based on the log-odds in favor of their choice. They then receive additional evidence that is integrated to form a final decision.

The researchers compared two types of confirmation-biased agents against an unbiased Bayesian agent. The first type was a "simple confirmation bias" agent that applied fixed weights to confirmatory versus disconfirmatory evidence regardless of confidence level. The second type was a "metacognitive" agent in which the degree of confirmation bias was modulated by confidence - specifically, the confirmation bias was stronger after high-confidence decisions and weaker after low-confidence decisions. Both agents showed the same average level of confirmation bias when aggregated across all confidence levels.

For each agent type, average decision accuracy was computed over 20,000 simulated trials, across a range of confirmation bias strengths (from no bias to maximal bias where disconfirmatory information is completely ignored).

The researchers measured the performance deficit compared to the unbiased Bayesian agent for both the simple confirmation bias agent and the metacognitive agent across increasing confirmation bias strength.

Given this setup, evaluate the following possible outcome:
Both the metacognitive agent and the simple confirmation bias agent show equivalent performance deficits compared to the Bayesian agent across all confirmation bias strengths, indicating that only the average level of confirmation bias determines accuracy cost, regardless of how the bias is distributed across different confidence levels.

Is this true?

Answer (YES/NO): NO